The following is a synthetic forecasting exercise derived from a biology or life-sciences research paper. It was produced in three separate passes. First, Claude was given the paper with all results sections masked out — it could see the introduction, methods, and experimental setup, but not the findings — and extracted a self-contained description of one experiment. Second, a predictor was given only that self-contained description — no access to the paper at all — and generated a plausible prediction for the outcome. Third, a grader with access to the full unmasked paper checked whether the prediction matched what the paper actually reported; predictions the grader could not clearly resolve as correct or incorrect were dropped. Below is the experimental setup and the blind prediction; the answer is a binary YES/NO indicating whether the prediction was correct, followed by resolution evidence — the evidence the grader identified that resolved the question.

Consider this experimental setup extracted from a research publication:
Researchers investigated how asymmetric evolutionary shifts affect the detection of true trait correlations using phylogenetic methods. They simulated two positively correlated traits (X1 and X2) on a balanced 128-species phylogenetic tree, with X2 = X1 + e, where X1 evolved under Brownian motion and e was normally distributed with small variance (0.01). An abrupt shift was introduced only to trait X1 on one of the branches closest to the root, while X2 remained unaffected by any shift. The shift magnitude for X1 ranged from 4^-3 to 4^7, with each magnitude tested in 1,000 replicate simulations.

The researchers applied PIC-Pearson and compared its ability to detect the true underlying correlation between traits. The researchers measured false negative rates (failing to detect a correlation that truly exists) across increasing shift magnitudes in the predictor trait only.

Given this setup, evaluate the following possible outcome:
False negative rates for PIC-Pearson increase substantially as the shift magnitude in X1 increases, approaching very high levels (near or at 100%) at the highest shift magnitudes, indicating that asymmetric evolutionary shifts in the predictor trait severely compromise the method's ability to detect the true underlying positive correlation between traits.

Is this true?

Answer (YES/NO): YES